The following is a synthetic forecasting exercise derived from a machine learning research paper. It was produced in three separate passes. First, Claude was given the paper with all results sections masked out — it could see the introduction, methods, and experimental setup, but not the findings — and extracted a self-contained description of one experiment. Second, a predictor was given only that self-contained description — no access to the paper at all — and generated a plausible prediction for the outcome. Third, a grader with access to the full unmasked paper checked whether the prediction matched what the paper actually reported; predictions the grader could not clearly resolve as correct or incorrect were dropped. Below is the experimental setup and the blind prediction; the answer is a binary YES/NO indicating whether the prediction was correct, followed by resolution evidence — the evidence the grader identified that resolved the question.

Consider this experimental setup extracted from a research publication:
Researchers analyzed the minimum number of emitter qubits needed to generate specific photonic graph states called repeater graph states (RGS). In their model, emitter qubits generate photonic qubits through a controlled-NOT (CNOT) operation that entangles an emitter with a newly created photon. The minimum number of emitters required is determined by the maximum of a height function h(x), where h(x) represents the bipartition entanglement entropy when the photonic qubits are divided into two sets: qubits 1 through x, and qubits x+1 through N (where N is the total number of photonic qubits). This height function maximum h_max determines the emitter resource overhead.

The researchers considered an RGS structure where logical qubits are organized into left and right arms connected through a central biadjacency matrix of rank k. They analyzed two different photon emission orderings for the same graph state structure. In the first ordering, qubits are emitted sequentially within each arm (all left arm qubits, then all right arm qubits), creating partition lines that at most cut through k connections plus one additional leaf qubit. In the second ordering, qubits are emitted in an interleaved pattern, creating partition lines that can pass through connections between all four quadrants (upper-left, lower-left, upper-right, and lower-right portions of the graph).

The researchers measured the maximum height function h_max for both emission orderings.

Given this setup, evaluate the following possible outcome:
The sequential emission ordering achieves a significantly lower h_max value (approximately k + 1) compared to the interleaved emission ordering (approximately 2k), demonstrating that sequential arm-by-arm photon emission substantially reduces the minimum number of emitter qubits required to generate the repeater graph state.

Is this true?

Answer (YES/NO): YES